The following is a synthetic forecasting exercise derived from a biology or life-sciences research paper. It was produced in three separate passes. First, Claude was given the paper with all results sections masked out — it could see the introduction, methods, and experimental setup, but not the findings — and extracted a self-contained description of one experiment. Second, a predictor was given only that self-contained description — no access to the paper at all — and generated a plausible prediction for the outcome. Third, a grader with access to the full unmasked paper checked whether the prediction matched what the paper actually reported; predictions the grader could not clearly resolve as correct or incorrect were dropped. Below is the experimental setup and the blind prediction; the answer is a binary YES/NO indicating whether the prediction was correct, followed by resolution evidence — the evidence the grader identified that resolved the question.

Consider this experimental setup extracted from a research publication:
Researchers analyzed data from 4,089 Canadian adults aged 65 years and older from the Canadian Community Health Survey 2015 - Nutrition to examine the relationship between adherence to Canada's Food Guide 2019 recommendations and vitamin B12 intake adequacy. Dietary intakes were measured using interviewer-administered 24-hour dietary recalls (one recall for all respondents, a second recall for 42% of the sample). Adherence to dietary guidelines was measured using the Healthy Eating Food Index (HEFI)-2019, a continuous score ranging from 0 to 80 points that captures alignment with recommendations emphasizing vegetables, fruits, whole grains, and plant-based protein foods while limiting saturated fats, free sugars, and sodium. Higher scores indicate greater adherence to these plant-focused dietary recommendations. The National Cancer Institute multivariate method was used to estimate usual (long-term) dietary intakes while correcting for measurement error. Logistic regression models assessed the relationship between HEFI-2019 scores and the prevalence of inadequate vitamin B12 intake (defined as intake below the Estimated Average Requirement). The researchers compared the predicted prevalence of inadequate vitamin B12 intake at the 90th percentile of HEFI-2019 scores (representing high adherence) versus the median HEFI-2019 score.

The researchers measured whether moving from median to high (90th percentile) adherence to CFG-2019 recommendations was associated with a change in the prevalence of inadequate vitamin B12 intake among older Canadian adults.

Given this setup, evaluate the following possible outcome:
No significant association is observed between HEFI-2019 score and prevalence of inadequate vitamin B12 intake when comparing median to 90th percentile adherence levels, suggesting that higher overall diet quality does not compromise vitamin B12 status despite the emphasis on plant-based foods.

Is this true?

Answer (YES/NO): YES